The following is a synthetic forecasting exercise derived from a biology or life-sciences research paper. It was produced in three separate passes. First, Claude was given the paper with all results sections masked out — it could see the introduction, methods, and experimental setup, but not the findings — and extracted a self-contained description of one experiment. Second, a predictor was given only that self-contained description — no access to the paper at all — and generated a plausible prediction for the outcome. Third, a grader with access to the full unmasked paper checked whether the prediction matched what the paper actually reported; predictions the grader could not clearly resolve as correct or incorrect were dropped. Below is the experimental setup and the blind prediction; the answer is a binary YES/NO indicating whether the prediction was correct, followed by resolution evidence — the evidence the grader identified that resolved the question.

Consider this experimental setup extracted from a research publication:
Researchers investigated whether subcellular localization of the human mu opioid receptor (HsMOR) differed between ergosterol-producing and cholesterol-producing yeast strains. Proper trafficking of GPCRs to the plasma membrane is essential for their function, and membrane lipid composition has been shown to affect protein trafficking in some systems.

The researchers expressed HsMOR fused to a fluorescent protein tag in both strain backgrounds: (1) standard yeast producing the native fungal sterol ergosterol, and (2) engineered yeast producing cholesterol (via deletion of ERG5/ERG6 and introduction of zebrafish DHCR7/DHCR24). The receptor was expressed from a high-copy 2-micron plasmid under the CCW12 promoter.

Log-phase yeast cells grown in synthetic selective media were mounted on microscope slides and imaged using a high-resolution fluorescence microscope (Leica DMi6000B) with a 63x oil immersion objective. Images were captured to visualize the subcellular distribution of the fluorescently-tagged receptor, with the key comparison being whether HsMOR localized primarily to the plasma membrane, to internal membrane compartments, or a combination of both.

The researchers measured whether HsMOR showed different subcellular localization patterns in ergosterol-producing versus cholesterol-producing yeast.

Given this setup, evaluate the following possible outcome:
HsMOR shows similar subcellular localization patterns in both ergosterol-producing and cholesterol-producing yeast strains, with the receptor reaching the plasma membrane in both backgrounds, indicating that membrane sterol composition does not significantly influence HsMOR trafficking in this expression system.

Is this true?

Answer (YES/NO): NO